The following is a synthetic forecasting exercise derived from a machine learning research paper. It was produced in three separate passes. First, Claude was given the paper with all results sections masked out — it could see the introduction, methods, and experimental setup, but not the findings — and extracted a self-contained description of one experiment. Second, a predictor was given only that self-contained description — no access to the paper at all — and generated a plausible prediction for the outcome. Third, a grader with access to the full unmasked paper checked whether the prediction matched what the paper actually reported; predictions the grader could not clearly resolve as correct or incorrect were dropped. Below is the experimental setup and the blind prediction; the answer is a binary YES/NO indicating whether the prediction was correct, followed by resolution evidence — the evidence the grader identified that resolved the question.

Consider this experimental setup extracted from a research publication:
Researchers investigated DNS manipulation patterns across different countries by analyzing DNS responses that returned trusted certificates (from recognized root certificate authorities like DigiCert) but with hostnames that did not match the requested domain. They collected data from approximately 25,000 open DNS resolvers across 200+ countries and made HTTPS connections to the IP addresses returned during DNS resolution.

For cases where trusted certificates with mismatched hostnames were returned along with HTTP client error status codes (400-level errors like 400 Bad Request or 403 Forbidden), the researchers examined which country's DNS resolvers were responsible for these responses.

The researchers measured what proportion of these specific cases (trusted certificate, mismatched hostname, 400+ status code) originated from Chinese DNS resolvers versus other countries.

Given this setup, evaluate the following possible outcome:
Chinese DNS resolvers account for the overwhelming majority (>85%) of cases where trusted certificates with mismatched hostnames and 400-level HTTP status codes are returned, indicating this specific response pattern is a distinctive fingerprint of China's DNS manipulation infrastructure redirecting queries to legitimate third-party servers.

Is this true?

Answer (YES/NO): YES